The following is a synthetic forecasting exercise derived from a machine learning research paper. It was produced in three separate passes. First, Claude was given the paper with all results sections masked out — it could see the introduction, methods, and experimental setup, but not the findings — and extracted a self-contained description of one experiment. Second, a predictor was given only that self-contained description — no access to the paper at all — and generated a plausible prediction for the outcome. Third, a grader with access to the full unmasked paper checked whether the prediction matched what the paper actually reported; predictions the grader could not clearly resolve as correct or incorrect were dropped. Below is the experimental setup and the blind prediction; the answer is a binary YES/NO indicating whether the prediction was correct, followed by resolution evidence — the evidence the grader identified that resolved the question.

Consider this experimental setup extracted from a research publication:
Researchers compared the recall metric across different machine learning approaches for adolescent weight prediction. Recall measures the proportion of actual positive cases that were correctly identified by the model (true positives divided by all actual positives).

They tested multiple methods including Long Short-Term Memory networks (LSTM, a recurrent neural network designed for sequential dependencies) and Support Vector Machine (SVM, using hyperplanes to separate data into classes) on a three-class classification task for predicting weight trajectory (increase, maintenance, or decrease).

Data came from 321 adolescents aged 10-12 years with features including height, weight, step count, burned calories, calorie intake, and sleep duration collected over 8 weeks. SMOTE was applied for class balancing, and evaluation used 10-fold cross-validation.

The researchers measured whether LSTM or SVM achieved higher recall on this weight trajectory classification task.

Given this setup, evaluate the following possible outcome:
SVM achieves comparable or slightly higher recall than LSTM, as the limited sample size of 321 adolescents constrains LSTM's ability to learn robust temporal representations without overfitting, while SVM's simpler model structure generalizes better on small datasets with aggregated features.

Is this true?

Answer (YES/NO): NO